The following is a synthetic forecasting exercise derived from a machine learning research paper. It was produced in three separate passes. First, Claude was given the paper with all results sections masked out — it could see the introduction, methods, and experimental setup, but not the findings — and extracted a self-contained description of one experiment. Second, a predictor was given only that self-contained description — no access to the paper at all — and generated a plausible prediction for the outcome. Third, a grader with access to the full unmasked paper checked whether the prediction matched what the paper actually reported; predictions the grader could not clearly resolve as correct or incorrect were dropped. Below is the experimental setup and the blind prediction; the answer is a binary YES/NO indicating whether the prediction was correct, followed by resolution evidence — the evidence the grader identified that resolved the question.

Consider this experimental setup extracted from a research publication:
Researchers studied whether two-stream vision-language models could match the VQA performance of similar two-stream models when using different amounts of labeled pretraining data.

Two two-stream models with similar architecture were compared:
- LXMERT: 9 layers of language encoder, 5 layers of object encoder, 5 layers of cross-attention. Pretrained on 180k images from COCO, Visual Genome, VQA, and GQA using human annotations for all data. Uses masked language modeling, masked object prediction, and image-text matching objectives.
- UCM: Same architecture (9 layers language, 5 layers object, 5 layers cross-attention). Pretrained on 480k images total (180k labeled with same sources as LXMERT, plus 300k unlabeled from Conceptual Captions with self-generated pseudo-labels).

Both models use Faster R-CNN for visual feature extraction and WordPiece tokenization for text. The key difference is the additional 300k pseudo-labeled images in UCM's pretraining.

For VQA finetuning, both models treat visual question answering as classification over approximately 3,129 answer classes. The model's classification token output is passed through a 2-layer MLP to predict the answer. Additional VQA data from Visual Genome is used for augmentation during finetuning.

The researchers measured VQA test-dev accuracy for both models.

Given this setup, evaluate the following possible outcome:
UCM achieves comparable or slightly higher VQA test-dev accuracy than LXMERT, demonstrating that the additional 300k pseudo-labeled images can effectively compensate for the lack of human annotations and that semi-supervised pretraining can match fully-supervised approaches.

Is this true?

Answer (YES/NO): YES